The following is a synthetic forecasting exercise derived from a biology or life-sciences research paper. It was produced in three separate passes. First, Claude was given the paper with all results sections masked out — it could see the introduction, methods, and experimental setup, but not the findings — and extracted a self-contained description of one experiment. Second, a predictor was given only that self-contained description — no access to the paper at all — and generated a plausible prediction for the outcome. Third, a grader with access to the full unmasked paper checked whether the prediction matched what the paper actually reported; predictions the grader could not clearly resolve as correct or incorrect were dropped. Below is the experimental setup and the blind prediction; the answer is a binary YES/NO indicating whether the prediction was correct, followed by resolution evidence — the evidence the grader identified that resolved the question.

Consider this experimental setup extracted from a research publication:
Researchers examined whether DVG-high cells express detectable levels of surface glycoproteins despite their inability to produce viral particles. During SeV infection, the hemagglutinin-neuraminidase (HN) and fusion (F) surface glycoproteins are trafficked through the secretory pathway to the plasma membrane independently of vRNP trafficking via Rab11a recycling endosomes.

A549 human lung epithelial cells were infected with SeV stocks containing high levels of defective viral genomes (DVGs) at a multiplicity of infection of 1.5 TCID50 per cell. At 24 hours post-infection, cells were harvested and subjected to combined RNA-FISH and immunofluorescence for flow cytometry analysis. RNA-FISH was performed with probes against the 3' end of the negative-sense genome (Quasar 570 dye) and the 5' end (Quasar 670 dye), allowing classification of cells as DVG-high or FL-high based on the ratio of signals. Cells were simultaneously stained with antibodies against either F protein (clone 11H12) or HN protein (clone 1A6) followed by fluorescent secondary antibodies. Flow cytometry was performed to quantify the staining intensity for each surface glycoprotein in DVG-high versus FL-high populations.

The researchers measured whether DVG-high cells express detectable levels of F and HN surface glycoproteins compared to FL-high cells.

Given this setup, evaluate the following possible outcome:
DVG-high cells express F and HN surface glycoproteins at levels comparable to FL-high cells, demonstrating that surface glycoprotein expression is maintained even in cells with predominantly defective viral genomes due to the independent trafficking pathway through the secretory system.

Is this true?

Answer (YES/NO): NO